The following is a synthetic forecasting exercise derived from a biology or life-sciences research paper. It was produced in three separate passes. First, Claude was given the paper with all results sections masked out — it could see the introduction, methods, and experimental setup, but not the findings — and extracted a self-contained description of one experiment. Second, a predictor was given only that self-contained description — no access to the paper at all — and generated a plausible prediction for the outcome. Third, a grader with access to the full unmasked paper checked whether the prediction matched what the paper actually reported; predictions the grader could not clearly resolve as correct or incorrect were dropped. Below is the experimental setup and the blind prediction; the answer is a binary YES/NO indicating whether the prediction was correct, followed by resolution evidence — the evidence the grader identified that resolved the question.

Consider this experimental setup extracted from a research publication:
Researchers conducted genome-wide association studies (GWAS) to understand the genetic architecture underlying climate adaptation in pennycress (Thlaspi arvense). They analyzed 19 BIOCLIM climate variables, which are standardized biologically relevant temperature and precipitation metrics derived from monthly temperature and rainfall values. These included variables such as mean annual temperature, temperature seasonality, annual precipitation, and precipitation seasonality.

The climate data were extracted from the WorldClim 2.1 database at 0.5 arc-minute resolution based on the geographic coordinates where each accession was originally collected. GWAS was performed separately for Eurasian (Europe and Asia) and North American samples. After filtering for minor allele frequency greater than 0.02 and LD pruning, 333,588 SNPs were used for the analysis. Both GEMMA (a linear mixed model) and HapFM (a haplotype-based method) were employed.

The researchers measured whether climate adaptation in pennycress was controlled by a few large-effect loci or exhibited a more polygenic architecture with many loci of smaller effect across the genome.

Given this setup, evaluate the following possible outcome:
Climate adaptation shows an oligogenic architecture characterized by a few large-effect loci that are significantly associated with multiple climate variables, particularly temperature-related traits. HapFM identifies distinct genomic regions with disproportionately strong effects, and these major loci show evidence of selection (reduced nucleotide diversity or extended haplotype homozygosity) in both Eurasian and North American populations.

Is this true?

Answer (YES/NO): NO